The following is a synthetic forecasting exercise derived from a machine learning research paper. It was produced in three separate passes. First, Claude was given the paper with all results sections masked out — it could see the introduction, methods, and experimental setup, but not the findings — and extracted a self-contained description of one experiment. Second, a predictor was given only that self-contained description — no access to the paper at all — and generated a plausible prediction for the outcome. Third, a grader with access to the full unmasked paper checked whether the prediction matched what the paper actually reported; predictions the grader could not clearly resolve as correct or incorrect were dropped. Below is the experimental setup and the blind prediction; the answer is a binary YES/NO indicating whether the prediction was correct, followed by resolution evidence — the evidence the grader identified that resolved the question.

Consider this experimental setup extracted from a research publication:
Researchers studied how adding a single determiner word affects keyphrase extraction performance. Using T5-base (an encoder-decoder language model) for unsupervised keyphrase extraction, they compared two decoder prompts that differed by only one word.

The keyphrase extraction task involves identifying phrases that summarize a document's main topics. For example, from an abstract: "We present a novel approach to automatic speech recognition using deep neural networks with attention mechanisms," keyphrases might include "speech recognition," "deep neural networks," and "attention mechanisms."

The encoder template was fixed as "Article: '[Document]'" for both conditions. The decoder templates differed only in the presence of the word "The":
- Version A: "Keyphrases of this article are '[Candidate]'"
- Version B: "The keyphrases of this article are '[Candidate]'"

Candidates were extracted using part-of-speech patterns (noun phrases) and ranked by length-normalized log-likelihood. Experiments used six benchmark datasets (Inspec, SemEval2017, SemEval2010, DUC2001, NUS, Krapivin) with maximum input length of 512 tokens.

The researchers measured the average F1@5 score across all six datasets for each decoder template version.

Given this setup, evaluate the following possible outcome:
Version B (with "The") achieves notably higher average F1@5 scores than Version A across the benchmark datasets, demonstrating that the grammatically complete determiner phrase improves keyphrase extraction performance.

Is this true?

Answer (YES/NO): NO